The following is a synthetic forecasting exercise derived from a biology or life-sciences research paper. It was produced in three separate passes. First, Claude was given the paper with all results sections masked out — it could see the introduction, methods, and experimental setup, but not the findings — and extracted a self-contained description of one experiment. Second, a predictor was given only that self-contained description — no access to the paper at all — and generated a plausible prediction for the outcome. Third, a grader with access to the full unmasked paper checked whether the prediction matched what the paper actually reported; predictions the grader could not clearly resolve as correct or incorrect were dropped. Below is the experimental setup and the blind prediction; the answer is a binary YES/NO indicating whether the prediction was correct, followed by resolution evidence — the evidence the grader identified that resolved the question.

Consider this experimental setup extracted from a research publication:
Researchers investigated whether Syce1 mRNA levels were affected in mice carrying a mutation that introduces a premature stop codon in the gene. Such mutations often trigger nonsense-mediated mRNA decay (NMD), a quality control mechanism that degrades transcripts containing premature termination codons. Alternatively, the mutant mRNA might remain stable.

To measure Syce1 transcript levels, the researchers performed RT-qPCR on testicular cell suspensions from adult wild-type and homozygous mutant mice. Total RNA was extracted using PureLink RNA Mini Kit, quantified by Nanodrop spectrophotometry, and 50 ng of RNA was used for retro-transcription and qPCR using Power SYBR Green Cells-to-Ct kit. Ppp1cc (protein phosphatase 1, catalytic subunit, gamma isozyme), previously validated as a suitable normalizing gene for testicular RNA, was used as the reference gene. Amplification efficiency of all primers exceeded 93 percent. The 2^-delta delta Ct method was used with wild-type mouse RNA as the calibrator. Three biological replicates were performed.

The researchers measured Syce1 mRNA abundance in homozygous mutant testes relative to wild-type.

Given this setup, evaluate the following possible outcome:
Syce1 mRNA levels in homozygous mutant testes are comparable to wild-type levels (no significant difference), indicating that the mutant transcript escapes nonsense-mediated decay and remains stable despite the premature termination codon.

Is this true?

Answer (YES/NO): NO